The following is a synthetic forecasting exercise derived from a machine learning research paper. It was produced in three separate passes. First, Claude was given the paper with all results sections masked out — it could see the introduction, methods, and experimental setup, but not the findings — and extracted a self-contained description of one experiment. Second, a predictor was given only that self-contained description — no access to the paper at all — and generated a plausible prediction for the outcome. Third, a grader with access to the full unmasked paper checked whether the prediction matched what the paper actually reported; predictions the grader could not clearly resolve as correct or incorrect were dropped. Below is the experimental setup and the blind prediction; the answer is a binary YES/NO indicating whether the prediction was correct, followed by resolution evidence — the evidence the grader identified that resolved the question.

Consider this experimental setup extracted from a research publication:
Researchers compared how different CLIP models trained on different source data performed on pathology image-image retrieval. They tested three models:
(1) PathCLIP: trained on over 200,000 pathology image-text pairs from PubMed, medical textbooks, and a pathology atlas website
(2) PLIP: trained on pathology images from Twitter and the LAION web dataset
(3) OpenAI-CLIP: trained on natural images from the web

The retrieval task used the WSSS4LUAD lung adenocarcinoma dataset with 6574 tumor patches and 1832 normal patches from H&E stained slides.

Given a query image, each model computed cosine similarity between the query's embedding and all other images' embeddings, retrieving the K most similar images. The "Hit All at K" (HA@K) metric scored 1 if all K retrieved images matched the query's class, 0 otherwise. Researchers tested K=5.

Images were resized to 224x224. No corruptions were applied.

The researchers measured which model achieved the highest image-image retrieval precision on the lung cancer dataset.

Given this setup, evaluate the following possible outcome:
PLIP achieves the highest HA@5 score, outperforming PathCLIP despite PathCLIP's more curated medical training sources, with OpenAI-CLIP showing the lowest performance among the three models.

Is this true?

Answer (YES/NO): NO